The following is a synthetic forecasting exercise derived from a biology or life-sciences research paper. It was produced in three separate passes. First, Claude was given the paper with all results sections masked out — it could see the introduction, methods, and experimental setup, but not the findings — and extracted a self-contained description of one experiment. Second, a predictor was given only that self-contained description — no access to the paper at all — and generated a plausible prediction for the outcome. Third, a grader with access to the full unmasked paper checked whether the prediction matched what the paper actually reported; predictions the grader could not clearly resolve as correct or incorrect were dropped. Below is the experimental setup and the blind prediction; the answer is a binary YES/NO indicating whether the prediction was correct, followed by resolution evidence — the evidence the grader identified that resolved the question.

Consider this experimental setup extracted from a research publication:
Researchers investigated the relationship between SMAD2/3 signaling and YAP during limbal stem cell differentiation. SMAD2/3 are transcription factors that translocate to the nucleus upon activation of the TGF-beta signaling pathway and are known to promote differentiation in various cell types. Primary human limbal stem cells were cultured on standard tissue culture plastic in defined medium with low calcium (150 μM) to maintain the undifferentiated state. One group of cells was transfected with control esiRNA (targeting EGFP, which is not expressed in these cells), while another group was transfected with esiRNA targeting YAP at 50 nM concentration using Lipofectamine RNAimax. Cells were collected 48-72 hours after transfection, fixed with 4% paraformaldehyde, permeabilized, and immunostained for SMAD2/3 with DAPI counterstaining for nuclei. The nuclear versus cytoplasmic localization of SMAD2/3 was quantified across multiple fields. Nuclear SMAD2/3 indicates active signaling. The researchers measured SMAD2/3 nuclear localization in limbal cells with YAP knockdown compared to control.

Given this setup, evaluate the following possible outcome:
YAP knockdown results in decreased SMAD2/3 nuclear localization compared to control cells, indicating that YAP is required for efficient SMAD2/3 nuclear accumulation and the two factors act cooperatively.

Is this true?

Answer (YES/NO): NO